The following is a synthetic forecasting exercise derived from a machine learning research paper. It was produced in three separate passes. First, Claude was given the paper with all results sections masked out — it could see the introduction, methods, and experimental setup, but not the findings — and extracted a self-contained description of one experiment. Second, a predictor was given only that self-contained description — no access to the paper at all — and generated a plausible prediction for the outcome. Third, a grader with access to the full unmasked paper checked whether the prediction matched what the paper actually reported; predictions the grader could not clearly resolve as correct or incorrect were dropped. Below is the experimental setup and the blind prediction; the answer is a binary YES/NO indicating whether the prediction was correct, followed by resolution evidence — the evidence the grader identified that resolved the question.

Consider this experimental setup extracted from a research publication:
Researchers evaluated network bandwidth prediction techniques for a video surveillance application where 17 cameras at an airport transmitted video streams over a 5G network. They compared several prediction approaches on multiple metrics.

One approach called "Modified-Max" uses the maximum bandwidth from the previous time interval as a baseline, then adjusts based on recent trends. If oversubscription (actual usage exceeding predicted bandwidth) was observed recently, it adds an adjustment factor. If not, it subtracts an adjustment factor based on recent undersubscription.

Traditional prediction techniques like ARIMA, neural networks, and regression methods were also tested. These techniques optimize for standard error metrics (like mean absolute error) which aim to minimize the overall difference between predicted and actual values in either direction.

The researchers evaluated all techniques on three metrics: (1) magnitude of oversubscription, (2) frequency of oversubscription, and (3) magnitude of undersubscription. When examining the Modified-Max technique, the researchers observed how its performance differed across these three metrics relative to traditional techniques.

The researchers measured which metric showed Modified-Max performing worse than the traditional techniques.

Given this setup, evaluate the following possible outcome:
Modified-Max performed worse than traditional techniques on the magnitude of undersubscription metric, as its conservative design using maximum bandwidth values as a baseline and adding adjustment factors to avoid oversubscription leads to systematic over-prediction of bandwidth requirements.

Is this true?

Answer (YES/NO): YES